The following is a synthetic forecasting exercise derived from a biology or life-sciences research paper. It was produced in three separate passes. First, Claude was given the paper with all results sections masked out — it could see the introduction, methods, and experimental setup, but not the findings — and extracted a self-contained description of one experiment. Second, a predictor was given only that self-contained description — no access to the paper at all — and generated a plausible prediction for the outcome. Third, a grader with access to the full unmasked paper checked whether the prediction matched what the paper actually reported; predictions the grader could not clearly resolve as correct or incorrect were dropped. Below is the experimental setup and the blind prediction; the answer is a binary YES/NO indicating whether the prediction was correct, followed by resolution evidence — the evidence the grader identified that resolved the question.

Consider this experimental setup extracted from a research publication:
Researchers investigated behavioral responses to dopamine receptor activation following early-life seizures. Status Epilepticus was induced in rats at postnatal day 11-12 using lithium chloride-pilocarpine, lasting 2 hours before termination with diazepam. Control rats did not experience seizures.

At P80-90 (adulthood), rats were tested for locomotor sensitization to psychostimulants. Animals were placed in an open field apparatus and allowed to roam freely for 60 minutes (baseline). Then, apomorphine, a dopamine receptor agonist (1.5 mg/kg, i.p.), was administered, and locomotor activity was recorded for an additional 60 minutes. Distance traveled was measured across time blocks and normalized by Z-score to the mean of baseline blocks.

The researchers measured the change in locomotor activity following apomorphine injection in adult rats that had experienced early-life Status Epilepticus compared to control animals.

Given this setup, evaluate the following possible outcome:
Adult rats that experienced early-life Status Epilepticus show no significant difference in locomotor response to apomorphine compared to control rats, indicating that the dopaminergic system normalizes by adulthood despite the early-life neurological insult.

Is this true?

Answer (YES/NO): NO